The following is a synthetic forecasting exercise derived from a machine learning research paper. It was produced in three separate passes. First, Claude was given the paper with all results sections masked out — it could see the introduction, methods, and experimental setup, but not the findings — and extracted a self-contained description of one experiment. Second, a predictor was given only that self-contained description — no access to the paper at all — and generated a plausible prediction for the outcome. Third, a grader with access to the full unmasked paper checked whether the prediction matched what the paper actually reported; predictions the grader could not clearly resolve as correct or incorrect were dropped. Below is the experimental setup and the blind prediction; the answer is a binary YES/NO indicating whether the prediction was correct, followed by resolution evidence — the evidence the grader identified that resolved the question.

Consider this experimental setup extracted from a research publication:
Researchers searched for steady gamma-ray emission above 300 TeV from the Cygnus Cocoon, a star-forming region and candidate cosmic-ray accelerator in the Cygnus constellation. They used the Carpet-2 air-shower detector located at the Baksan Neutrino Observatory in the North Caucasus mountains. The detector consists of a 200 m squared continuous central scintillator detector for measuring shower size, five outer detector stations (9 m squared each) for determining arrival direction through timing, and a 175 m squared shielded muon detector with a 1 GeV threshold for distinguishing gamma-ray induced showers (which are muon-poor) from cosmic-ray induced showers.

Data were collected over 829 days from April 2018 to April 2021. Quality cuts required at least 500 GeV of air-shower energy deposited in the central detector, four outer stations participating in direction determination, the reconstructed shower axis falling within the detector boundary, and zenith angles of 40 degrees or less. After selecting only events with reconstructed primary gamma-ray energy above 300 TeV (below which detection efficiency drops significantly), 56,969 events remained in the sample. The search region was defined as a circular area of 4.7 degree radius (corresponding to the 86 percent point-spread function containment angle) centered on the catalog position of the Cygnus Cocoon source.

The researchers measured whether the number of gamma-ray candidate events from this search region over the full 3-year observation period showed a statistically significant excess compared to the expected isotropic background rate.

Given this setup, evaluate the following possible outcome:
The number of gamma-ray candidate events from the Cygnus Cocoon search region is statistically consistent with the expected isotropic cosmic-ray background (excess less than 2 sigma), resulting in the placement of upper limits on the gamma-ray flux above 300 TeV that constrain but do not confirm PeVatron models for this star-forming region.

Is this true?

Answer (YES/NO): YES